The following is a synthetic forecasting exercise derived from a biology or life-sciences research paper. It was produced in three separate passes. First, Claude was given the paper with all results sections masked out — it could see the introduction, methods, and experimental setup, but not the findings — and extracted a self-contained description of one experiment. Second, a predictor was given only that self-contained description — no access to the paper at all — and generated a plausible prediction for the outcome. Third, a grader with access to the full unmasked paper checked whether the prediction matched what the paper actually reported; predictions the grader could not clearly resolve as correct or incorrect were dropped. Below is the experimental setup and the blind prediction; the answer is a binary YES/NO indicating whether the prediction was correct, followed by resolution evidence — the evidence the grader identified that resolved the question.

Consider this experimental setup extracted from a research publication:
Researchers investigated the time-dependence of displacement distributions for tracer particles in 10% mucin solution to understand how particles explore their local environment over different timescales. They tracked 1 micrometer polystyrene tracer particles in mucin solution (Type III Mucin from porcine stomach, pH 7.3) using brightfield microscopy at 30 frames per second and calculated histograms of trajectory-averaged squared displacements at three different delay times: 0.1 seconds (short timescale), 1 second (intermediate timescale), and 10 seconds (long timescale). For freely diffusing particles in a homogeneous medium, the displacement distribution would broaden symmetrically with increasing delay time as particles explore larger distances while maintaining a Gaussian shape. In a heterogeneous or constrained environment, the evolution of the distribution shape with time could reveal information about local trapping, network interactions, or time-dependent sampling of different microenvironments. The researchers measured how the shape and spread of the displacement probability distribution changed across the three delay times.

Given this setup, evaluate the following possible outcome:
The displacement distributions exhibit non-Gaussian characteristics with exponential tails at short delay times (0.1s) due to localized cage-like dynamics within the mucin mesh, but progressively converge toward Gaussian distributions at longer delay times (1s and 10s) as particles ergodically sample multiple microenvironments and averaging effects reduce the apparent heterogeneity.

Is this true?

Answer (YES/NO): NO